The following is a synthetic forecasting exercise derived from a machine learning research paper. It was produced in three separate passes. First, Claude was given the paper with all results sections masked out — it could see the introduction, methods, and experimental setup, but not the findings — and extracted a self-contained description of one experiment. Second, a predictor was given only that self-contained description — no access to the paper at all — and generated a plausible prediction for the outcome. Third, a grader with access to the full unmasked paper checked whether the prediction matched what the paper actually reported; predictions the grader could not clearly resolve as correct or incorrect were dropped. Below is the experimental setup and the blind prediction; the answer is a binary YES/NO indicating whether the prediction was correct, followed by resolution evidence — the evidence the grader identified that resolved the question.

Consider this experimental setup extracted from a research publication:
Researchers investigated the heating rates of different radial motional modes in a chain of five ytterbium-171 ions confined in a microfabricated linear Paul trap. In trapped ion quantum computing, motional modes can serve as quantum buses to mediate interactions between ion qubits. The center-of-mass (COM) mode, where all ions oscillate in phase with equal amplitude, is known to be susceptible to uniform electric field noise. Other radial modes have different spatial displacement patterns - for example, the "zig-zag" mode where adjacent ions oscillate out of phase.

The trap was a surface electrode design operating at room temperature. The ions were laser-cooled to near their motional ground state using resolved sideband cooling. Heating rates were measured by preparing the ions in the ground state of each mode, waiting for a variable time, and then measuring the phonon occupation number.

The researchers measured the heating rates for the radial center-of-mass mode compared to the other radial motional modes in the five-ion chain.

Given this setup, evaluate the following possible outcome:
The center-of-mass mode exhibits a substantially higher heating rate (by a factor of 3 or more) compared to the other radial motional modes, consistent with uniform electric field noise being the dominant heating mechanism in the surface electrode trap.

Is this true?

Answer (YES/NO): YES